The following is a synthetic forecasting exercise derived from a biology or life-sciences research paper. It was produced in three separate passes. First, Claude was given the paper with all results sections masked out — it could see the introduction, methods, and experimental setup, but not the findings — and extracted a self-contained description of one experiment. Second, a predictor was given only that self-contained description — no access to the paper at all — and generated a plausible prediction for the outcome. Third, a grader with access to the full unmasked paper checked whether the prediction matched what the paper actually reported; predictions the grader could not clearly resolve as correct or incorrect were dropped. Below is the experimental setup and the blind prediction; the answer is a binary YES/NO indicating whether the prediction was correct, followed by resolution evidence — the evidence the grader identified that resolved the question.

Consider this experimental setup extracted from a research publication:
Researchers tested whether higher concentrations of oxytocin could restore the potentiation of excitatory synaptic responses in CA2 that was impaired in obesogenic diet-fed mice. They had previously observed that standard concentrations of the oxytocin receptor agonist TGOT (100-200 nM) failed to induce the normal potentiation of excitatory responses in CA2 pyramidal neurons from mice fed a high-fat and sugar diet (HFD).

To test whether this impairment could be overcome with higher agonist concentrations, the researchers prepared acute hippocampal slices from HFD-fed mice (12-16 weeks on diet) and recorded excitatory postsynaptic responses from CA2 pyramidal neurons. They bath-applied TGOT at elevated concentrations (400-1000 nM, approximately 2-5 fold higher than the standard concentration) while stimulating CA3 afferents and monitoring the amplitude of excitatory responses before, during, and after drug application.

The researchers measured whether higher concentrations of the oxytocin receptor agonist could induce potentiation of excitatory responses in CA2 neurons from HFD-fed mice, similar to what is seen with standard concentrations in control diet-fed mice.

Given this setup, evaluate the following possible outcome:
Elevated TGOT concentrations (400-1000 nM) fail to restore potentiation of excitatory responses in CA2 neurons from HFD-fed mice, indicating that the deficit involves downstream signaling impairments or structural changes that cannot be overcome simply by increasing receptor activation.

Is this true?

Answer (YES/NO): NO